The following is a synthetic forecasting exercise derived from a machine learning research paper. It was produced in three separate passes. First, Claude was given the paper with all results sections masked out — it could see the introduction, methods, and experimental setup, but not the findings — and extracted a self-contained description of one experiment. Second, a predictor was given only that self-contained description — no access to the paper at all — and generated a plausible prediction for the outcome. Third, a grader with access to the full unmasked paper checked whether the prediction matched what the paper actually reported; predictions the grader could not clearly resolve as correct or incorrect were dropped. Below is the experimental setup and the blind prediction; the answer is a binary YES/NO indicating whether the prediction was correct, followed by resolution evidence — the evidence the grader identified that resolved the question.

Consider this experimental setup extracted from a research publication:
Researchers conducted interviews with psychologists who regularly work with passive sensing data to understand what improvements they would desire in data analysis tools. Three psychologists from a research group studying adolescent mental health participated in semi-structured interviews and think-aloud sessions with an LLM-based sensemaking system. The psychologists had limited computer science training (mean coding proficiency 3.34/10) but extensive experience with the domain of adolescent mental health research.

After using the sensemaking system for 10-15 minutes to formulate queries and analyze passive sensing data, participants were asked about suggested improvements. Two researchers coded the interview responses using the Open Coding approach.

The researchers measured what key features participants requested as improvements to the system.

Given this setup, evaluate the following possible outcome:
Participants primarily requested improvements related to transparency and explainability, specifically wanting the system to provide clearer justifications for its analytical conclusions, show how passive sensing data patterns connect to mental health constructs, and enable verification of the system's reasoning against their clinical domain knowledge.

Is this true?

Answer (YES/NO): NO